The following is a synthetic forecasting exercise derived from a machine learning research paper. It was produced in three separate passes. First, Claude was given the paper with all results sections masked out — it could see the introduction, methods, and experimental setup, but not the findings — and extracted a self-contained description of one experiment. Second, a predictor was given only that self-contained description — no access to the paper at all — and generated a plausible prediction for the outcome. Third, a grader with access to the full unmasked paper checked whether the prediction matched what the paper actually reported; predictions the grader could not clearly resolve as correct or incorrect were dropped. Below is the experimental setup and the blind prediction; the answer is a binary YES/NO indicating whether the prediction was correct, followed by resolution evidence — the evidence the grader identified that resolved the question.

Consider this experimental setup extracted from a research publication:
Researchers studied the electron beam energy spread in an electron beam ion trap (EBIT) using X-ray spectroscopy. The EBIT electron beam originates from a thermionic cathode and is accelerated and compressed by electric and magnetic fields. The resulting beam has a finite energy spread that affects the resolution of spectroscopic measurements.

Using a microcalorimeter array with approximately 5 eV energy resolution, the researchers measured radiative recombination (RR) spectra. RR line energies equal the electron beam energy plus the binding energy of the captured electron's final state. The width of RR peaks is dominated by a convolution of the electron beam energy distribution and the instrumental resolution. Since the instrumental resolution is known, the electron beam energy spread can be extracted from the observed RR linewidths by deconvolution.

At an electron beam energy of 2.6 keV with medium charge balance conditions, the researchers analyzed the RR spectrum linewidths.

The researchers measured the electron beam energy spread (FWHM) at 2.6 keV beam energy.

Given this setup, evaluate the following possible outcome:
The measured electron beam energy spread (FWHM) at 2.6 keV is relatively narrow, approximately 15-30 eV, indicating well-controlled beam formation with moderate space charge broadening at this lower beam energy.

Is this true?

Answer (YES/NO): NO